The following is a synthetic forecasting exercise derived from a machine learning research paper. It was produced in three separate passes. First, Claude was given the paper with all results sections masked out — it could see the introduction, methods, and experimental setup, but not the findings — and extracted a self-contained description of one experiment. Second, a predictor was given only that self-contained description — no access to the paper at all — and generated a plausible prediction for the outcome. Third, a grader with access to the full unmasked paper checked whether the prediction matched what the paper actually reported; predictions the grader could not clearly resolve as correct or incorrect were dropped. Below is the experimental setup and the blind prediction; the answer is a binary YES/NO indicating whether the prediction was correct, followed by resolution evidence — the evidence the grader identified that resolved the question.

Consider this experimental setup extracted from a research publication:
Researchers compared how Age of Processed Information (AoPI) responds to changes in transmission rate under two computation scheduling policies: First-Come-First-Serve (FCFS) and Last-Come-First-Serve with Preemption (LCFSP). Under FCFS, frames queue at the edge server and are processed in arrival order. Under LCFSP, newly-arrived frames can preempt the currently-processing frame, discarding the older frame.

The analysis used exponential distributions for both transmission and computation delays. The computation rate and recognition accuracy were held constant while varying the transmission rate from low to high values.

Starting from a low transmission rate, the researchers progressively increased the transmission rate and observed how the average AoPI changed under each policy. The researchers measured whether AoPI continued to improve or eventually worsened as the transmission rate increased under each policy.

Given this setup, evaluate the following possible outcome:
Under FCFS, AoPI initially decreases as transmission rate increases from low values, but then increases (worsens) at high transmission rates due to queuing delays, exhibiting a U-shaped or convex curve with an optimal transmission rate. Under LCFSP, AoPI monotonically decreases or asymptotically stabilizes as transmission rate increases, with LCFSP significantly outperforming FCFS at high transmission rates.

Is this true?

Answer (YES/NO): YES